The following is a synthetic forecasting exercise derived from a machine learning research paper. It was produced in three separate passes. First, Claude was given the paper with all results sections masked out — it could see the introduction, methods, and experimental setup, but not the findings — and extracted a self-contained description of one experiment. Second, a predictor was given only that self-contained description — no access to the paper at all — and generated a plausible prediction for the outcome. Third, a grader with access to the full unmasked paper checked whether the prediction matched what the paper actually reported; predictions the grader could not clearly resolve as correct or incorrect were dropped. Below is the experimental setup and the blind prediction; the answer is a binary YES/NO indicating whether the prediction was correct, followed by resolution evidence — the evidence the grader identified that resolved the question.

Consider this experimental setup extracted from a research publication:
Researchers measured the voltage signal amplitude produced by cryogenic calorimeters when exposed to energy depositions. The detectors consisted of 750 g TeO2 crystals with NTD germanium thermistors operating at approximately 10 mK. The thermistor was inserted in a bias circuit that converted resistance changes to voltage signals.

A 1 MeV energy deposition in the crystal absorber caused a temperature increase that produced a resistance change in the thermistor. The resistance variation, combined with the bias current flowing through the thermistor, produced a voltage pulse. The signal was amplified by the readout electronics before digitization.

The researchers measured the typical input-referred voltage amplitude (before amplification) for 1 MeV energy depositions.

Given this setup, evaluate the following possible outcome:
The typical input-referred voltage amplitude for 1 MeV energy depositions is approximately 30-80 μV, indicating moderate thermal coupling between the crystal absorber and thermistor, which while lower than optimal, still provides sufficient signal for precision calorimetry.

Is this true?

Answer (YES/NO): NO